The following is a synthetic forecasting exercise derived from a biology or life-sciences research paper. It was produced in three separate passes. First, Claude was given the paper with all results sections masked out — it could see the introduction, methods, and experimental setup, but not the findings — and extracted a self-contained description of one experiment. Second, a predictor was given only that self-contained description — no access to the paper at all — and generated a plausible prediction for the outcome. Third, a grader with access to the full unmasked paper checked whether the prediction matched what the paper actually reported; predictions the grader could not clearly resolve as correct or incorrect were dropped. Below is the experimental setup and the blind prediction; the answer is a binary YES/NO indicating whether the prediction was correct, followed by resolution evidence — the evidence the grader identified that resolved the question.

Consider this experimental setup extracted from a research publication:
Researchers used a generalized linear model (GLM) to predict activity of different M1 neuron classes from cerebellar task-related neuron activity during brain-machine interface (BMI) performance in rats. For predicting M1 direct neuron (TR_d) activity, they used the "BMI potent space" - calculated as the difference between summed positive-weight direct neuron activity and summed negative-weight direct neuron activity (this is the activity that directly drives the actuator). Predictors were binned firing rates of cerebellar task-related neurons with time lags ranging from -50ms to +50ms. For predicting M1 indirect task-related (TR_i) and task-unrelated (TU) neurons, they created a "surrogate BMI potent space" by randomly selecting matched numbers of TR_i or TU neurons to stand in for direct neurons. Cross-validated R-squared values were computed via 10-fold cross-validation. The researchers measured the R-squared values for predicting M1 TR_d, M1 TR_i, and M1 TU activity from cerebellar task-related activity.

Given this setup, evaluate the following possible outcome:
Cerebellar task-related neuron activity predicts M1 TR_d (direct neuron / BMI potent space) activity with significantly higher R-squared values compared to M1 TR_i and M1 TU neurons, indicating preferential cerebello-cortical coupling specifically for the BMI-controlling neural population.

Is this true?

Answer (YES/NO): NO